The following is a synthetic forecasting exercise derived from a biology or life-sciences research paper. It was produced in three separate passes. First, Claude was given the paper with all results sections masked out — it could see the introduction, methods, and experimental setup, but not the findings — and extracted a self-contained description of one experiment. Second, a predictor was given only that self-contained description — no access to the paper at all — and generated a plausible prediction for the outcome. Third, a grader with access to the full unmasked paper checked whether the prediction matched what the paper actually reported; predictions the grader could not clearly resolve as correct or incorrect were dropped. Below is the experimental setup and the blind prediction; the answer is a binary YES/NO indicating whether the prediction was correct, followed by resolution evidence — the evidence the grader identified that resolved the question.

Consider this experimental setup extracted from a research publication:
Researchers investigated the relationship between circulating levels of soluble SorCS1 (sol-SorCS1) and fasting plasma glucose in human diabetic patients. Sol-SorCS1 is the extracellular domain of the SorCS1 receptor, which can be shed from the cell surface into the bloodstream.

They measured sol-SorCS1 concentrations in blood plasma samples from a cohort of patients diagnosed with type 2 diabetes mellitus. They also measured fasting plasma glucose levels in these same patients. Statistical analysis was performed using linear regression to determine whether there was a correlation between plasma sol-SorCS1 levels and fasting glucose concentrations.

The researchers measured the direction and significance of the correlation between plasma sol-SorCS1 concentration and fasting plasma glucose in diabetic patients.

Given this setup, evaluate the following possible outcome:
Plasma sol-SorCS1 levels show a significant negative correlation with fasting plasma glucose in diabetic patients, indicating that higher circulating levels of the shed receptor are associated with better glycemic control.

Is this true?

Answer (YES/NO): YES